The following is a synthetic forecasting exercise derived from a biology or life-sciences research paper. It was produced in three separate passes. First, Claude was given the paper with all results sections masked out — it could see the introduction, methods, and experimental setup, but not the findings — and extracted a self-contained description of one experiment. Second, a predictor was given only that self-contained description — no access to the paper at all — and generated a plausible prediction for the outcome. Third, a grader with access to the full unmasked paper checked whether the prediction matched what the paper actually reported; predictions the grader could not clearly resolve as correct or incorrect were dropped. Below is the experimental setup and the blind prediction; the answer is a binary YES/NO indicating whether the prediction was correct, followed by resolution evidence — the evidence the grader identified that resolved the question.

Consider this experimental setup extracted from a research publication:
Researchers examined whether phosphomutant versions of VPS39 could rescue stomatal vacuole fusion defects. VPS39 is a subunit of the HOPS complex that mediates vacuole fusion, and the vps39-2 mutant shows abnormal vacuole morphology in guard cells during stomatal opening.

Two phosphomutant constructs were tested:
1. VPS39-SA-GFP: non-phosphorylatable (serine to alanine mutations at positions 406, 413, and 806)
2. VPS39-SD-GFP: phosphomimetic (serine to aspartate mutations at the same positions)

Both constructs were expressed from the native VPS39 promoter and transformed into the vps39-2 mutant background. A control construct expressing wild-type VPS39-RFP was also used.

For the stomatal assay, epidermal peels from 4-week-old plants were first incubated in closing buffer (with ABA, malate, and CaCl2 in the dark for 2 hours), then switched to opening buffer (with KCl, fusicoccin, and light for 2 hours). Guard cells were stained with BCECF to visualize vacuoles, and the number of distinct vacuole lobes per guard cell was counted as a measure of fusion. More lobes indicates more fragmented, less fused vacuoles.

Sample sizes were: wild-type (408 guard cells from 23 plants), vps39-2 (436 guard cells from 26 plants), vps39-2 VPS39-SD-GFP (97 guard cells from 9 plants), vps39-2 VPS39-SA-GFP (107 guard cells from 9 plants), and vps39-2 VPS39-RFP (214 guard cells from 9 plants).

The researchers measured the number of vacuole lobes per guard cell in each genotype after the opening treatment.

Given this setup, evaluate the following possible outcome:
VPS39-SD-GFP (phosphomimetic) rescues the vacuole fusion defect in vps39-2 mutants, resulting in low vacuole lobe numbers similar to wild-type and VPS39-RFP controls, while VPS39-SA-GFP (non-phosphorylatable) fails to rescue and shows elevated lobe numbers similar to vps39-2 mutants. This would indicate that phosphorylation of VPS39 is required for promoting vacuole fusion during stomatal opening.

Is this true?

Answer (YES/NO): NO